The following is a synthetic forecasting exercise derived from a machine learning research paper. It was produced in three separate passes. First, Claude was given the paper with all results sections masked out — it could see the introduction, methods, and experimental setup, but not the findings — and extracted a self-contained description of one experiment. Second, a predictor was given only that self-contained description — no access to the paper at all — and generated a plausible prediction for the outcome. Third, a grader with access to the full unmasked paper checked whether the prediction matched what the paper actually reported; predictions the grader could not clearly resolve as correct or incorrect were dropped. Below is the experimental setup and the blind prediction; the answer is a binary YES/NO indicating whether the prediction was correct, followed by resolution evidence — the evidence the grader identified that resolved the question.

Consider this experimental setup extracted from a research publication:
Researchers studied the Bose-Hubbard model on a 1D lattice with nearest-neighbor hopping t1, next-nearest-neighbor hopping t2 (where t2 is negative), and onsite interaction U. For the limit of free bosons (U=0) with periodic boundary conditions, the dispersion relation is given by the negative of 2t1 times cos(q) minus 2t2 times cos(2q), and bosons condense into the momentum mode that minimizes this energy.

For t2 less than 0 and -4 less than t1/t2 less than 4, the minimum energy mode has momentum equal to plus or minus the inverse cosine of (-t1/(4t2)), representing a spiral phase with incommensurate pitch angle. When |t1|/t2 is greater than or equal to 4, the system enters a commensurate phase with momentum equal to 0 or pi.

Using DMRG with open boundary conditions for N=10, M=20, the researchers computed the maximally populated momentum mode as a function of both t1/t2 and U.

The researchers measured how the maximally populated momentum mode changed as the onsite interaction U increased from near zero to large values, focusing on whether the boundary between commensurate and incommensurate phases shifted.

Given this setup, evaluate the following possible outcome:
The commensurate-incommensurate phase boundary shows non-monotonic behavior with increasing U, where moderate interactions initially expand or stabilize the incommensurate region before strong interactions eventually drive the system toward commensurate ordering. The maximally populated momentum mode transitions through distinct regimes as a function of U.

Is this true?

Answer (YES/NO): NO